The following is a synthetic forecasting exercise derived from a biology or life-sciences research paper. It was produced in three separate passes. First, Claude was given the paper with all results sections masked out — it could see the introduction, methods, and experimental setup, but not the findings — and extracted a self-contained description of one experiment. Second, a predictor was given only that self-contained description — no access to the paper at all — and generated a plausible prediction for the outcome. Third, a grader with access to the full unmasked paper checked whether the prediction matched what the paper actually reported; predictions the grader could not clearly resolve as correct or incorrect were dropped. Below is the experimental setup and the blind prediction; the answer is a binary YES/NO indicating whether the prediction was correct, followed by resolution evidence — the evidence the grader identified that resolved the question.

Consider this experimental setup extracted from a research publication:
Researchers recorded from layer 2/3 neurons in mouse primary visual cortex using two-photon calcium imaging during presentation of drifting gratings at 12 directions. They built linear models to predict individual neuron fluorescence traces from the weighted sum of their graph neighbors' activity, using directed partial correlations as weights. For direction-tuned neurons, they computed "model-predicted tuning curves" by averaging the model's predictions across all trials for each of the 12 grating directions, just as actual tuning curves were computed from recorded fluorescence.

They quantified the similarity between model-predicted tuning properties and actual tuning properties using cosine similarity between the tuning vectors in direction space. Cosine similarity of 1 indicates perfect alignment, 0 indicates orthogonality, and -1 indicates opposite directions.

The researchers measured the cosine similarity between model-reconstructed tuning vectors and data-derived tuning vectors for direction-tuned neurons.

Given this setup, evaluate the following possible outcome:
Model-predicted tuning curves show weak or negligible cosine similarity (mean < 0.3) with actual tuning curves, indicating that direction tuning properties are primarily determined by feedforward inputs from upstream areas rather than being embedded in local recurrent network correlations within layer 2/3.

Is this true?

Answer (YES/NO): NO